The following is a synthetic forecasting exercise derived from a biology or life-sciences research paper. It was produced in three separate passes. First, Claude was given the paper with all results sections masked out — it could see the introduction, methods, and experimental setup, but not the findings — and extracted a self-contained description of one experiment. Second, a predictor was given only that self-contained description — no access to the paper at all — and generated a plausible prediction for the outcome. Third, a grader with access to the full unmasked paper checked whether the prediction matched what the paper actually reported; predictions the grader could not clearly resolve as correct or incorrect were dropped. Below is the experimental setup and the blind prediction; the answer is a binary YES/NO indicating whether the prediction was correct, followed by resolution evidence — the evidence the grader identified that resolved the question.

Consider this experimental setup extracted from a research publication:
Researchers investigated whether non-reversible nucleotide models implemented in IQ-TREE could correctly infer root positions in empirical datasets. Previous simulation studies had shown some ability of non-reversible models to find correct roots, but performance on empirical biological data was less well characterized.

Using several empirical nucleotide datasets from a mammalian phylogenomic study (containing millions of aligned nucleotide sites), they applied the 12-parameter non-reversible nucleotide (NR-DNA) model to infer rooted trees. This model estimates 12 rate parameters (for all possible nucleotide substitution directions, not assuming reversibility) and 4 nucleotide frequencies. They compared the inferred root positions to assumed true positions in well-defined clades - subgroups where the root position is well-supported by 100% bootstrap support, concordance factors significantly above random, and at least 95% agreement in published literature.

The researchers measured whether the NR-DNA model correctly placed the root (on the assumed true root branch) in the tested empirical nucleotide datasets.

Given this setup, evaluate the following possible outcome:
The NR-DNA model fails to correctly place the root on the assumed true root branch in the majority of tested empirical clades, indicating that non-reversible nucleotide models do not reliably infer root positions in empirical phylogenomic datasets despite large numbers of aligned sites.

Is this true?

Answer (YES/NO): NO